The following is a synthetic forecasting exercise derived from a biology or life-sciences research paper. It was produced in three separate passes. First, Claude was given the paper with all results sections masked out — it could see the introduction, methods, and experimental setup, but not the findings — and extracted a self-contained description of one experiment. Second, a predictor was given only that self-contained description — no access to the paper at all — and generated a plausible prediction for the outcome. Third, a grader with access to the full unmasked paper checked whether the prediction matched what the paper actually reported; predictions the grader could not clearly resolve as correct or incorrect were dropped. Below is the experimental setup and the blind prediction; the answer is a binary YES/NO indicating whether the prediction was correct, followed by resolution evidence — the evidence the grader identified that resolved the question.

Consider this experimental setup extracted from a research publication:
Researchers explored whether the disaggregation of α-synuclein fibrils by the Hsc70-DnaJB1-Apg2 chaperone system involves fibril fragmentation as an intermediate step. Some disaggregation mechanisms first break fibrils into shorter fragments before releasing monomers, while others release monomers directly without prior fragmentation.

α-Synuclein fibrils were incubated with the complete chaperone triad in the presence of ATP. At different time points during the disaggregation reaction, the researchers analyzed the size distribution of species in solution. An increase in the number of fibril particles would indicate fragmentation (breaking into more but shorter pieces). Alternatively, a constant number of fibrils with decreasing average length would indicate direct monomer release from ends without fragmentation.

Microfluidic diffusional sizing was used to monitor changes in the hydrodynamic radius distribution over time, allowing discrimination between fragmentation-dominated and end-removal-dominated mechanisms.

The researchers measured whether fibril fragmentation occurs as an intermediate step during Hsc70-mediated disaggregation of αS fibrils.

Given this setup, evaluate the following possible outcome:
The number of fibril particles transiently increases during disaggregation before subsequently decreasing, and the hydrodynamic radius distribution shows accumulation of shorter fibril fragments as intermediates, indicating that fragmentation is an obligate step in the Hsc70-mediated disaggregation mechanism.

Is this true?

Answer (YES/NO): NO